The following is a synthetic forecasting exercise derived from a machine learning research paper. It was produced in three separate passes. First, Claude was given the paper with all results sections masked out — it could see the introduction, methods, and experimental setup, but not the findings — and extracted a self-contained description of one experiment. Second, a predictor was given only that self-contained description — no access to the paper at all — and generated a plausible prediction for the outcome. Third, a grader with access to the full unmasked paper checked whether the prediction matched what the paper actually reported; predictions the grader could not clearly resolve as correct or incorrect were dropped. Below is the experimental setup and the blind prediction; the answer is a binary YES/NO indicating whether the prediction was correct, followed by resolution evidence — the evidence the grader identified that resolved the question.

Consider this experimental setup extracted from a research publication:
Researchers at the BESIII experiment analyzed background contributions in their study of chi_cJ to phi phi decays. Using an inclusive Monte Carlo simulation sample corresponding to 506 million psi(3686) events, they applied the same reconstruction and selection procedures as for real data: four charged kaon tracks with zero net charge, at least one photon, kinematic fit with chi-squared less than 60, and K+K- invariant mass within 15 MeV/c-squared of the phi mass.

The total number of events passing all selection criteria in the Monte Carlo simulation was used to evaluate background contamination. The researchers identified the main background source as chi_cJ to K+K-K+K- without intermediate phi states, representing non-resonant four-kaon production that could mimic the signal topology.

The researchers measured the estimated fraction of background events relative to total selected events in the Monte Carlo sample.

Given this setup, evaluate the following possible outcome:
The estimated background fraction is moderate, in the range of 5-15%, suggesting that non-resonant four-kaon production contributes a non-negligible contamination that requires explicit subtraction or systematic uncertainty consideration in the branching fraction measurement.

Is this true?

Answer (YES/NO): NO